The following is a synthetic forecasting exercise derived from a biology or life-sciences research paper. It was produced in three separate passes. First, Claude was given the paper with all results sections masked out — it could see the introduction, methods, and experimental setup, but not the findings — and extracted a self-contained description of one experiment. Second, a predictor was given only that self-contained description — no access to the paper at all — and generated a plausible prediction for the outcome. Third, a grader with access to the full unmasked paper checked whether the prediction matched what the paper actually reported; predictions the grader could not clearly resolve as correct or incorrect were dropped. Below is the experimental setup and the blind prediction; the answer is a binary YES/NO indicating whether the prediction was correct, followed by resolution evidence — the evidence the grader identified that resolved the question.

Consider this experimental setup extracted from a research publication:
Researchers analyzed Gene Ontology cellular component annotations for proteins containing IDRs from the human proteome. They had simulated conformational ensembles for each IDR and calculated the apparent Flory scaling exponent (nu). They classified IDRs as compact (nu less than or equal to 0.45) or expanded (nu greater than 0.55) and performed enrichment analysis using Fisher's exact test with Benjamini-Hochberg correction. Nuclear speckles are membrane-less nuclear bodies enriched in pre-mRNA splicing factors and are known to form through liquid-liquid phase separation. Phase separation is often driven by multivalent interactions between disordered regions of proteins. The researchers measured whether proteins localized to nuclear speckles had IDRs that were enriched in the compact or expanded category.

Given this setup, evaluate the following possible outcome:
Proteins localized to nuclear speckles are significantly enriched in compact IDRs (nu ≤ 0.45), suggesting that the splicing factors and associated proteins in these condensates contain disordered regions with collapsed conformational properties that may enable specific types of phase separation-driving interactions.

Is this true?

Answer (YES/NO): YES